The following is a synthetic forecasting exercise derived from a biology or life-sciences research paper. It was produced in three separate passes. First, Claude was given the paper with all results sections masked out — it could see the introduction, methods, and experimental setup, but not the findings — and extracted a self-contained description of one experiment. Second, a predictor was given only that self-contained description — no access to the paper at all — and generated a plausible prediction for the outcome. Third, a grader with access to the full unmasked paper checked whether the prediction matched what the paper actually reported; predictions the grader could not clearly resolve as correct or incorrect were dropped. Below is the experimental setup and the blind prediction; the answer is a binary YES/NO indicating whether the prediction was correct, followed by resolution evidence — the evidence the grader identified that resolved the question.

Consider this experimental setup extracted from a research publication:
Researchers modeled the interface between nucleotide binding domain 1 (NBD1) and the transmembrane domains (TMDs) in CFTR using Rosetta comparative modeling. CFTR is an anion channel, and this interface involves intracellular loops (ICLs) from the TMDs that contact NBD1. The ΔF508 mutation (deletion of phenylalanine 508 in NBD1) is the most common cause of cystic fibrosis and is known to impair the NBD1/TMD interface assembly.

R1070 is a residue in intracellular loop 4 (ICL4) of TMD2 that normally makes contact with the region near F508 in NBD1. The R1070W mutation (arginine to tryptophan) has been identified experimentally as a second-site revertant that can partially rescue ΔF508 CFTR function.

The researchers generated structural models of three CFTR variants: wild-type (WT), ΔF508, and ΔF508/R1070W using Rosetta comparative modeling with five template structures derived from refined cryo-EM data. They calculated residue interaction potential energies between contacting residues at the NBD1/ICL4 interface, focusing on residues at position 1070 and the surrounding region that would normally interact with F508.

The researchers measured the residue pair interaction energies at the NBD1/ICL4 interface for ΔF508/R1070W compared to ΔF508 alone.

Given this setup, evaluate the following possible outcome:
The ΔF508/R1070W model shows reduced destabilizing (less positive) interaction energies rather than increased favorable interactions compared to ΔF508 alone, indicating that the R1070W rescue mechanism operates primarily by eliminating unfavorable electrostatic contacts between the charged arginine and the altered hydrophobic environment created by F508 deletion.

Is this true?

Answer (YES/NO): NO